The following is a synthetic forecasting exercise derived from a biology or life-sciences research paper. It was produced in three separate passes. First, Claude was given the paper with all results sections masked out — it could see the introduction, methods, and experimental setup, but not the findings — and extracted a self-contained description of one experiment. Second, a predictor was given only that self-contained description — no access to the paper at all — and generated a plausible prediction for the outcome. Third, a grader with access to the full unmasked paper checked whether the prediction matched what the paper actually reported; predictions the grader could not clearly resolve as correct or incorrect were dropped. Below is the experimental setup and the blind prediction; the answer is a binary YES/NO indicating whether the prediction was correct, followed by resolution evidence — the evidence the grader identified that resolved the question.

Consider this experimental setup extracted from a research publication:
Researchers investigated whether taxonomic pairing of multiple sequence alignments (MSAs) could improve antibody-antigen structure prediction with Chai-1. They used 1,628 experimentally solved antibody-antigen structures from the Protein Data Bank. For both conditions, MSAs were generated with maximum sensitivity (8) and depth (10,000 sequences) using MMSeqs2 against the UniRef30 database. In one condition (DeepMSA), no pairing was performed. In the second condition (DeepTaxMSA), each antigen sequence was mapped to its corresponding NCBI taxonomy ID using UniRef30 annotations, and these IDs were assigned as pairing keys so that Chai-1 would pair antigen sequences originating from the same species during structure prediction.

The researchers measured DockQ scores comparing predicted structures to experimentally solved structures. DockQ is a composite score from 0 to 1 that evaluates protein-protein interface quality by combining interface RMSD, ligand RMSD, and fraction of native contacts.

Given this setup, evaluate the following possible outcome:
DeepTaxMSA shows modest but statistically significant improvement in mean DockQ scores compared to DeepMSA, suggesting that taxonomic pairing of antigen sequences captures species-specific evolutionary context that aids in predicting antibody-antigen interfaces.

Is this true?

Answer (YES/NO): NO